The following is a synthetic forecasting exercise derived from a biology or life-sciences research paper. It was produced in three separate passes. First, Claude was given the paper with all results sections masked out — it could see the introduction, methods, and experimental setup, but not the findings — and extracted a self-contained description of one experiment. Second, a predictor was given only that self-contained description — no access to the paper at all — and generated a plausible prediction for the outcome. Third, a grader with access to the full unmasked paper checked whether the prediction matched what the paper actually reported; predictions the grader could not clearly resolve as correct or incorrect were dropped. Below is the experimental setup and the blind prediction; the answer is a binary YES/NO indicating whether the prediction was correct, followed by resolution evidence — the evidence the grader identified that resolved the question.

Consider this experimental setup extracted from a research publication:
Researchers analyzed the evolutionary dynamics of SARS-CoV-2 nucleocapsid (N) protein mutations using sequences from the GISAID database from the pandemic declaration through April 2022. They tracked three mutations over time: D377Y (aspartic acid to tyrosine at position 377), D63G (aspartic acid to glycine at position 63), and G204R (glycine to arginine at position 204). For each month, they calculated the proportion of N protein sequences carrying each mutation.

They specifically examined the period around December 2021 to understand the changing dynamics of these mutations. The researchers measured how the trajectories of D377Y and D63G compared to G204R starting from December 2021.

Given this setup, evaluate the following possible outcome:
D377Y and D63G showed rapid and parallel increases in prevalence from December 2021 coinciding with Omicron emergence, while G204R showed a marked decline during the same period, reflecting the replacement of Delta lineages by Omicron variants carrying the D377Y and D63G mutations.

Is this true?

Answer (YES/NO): NO